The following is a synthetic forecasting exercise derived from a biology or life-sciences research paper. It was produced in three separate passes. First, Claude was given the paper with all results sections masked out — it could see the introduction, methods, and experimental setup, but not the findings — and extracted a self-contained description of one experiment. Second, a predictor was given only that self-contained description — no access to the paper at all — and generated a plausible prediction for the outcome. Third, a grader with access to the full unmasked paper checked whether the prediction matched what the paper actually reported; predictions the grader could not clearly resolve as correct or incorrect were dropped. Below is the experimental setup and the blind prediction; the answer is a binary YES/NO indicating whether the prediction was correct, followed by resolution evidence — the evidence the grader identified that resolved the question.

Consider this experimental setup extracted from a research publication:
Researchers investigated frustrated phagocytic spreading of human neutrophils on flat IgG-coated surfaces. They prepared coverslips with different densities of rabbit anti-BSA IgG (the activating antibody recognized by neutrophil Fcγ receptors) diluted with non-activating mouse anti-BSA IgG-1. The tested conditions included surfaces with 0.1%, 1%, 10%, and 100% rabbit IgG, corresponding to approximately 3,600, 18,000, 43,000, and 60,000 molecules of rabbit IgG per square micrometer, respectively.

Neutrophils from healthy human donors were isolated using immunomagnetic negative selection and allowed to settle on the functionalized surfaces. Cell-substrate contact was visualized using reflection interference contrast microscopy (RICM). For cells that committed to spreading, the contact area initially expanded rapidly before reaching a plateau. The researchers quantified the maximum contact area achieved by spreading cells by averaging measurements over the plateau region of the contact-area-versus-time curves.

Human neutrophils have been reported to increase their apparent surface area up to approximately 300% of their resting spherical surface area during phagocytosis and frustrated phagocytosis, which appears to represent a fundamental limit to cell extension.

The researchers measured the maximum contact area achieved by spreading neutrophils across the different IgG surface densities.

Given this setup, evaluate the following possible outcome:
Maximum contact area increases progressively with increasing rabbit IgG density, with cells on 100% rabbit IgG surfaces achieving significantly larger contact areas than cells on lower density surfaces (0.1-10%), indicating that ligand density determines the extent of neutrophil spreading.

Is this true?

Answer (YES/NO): NO